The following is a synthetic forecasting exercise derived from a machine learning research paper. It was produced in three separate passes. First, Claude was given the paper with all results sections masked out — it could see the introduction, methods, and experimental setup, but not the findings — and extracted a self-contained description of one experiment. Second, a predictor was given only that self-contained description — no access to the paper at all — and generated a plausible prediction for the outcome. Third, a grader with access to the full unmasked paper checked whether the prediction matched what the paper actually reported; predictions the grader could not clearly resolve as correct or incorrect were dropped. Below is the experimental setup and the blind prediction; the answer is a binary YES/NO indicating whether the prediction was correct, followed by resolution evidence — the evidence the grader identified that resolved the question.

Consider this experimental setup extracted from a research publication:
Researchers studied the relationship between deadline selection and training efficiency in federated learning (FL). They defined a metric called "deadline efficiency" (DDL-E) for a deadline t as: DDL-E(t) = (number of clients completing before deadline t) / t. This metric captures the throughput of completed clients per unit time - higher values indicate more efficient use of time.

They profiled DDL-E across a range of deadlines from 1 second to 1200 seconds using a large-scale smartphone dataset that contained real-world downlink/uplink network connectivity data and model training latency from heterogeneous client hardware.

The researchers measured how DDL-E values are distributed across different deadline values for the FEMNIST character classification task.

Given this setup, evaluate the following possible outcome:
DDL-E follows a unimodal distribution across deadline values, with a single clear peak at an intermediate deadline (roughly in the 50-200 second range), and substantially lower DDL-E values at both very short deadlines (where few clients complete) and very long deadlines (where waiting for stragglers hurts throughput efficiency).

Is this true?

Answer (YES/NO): YES